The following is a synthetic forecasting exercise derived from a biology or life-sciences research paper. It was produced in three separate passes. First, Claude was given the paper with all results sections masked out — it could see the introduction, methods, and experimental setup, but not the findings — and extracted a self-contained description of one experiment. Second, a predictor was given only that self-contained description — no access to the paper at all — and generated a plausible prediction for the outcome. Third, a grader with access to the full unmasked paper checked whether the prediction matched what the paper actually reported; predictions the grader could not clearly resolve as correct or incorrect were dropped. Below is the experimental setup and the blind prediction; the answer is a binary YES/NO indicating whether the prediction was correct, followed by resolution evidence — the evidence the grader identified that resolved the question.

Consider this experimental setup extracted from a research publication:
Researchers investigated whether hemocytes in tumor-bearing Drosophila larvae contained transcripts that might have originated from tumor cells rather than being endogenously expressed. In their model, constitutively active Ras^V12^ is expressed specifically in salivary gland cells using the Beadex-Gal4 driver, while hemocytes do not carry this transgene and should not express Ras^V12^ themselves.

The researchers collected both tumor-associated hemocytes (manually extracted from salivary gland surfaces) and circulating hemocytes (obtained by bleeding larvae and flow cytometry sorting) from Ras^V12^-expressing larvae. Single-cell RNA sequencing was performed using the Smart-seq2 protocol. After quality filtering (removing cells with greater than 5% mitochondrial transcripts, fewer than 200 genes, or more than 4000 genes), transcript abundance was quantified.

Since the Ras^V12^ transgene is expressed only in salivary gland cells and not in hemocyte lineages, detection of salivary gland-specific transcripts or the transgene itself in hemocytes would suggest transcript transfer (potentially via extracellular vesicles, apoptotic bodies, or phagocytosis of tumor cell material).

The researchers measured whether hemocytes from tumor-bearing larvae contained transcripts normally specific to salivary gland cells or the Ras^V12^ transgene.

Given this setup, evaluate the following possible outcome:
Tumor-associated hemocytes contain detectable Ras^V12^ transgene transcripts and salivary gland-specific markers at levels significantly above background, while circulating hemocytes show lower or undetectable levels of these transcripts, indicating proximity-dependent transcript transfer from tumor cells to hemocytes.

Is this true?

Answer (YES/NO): NO